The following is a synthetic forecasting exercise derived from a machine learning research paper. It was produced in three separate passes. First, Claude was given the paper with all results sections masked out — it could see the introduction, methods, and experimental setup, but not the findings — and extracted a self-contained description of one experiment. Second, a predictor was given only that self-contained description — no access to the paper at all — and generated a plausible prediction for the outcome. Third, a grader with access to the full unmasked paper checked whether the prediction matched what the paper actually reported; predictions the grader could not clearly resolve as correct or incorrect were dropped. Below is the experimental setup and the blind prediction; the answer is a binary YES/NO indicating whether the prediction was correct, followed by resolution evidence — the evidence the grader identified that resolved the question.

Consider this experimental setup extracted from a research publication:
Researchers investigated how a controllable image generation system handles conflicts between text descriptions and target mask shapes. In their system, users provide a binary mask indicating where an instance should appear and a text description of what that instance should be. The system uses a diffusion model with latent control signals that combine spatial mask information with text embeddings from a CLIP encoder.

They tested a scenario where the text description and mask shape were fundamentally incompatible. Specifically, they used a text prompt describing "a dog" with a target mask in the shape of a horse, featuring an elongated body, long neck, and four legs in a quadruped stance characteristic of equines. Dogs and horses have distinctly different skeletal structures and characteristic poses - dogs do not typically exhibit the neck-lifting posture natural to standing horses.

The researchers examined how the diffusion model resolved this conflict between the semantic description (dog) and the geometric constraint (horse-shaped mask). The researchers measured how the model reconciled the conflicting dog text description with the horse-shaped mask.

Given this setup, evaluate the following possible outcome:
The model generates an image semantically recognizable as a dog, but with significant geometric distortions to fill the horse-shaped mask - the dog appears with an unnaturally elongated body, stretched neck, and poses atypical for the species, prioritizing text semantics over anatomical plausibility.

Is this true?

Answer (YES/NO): NO